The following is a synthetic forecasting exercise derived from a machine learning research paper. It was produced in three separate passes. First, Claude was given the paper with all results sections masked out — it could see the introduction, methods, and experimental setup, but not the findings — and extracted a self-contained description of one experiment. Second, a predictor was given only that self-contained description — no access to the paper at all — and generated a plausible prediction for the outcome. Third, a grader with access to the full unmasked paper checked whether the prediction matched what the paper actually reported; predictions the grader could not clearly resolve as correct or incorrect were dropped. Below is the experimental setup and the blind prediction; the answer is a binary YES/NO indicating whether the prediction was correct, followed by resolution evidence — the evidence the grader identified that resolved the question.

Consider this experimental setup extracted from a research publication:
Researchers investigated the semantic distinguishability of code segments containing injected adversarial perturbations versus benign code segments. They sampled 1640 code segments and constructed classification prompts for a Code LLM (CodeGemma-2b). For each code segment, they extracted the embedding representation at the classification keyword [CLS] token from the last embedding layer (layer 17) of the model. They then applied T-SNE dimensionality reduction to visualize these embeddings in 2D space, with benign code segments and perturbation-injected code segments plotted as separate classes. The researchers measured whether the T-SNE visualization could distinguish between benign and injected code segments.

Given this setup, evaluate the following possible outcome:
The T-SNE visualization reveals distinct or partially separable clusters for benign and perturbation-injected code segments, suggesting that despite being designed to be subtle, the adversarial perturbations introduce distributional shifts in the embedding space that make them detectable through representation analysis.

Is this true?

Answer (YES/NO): NO